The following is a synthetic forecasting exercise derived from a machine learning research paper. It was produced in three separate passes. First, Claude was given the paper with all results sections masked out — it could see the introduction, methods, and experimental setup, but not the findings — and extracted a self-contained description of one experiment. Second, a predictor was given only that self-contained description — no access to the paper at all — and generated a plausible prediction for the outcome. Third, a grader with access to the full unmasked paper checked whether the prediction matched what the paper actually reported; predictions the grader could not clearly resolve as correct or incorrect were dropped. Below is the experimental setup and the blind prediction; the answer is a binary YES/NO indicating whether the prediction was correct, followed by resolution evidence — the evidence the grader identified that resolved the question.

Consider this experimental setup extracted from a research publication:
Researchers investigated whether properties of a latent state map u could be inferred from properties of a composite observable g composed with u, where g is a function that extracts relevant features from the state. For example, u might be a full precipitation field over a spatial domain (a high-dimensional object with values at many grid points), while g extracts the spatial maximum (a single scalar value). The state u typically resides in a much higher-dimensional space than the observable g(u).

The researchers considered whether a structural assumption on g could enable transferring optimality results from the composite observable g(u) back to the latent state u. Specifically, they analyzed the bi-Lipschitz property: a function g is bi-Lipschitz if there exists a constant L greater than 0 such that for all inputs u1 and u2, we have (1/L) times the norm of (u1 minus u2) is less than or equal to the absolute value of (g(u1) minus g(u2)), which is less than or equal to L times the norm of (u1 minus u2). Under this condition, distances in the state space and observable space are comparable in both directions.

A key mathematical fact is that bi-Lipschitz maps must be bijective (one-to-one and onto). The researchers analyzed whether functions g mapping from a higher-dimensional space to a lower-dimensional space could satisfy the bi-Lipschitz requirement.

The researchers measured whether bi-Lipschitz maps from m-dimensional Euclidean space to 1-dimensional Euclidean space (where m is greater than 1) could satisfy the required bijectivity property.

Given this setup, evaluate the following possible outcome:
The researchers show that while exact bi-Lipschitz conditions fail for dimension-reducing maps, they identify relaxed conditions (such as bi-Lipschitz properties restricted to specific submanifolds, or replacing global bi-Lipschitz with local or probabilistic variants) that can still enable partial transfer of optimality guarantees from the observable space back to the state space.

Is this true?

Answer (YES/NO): NO